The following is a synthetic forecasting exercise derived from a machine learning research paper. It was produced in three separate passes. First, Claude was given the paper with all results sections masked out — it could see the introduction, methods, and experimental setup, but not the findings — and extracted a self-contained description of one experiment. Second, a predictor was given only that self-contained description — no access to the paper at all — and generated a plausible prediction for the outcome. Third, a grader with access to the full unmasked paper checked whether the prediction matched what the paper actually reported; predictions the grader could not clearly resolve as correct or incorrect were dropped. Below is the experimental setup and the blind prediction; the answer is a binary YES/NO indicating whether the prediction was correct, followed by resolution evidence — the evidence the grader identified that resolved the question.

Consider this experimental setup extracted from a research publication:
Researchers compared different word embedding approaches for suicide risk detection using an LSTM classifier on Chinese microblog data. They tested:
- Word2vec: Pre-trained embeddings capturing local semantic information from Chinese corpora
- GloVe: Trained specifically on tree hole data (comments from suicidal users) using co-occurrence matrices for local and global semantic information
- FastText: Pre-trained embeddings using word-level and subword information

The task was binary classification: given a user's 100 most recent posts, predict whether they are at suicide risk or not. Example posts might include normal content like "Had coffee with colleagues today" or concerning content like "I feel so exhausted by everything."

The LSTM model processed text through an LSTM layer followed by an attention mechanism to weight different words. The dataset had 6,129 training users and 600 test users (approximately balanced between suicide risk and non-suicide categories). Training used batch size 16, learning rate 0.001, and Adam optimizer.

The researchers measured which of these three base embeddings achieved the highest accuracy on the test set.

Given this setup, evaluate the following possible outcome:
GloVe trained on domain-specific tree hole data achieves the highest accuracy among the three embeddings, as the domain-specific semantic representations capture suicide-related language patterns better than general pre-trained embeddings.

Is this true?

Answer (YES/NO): NO